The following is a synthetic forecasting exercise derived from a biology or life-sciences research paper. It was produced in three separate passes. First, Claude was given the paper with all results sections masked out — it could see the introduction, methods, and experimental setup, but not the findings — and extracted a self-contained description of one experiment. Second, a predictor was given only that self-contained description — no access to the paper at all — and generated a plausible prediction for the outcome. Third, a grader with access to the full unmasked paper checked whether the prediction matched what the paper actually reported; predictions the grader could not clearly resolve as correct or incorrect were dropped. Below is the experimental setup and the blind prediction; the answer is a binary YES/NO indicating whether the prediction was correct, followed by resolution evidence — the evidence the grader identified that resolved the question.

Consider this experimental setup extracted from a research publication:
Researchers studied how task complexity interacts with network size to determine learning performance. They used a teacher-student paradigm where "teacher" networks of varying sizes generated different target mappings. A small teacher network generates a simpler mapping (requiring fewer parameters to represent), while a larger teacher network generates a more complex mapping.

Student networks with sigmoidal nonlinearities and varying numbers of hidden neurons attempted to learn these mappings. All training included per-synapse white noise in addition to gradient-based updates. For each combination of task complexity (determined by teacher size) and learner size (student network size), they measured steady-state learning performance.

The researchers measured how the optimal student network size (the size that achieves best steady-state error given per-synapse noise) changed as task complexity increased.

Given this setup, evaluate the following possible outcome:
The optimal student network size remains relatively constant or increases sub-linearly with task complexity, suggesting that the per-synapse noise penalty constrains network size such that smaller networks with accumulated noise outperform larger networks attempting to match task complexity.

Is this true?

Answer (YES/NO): NO